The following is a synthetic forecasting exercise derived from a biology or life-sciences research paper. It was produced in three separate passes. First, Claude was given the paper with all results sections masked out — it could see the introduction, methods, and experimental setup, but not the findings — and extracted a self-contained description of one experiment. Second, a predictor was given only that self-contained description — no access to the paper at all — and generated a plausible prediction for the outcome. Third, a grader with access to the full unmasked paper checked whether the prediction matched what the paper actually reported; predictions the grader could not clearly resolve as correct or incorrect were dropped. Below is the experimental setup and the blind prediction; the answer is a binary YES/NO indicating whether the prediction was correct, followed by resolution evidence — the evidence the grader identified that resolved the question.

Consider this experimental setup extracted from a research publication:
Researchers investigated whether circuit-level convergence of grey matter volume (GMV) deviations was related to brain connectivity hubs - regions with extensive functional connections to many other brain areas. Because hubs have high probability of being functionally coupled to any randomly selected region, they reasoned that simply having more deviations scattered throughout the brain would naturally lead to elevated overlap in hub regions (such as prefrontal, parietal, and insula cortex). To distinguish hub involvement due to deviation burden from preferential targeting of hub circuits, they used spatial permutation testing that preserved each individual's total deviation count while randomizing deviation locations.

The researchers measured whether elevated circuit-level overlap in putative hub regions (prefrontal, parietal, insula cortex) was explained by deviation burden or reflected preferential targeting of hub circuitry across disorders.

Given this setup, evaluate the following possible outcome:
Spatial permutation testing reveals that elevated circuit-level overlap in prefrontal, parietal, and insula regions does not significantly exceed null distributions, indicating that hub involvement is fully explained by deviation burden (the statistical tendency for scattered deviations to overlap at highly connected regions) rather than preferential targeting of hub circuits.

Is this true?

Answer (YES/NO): NO